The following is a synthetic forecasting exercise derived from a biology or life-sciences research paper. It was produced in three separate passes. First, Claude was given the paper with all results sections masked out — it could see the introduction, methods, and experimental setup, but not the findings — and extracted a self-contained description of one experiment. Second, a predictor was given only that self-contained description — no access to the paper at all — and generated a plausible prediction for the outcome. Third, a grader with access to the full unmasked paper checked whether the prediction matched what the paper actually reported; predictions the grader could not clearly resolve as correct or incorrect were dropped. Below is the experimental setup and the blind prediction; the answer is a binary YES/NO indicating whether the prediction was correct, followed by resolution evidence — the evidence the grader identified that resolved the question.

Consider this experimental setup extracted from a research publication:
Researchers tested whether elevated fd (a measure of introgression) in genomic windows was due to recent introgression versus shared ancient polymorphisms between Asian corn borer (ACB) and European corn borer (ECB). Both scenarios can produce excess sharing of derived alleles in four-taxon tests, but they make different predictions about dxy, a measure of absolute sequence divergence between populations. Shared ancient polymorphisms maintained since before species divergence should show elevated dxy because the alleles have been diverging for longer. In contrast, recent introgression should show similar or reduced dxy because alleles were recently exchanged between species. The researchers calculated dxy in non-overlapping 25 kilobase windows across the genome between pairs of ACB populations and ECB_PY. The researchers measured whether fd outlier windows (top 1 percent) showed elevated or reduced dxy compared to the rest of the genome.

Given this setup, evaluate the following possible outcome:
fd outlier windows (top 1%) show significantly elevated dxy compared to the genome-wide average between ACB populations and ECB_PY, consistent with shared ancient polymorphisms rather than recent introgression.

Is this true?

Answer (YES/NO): NO